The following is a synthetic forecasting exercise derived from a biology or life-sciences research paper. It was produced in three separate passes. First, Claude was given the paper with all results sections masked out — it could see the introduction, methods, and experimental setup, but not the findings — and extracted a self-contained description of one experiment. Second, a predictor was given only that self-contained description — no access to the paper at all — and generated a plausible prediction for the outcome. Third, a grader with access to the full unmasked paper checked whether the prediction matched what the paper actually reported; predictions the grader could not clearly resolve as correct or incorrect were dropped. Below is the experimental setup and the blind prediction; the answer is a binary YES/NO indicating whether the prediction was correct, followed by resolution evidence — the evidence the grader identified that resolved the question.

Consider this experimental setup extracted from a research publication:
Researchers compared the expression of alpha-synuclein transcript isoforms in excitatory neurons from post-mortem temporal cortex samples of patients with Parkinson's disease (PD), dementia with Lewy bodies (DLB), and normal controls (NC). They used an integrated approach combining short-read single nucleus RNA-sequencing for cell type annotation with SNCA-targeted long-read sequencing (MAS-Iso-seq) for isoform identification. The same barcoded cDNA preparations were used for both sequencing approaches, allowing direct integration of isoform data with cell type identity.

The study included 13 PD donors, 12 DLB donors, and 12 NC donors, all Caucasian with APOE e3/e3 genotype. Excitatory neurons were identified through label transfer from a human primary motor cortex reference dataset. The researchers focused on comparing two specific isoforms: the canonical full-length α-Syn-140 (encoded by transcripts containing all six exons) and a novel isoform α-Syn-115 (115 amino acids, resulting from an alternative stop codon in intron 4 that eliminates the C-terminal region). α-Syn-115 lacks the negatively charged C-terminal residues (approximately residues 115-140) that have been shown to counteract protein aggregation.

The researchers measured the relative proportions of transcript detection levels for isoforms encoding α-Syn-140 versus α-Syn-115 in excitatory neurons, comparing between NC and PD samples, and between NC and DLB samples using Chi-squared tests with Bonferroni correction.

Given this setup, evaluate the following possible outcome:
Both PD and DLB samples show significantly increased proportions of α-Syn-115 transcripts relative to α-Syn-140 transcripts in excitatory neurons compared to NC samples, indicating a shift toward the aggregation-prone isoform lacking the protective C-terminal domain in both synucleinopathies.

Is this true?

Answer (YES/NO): YES